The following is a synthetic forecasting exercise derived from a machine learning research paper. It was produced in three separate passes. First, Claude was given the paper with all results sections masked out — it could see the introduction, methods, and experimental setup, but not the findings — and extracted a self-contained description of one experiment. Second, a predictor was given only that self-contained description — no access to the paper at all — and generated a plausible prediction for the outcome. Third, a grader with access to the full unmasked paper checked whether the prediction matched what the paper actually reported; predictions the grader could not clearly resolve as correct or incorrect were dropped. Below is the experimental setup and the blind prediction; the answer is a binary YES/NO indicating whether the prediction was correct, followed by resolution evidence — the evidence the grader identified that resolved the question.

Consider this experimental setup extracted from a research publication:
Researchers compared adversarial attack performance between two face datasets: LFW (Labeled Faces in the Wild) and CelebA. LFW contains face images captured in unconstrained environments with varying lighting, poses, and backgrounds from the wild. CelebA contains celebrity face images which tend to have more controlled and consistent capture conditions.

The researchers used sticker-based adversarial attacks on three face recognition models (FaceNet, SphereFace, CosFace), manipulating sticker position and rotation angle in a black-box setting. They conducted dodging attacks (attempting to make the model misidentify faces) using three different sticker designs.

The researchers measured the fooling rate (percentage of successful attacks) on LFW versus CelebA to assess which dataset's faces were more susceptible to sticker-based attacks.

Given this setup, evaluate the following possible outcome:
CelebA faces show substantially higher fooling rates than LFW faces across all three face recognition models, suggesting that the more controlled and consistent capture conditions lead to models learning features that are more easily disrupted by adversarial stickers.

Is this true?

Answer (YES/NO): YES